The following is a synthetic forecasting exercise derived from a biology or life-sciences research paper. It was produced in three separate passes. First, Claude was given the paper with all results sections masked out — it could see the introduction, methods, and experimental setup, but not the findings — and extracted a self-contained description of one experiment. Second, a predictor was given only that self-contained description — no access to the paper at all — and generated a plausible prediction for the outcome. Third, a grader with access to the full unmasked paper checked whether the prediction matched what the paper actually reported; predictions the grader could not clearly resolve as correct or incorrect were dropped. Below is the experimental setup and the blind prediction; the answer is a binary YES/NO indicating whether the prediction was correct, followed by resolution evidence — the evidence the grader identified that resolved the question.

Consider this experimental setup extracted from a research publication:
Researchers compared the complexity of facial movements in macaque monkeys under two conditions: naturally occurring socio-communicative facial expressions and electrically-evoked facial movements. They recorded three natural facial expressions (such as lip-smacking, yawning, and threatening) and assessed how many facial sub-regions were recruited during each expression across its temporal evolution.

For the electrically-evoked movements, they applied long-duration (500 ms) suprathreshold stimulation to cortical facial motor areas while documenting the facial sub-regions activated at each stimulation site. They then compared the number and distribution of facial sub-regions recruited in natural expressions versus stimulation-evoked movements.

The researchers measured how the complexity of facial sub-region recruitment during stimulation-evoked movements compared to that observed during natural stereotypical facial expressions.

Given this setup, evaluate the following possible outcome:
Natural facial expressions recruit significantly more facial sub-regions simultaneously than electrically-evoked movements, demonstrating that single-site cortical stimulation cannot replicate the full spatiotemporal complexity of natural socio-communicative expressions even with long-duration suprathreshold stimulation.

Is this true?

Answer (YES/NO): YES